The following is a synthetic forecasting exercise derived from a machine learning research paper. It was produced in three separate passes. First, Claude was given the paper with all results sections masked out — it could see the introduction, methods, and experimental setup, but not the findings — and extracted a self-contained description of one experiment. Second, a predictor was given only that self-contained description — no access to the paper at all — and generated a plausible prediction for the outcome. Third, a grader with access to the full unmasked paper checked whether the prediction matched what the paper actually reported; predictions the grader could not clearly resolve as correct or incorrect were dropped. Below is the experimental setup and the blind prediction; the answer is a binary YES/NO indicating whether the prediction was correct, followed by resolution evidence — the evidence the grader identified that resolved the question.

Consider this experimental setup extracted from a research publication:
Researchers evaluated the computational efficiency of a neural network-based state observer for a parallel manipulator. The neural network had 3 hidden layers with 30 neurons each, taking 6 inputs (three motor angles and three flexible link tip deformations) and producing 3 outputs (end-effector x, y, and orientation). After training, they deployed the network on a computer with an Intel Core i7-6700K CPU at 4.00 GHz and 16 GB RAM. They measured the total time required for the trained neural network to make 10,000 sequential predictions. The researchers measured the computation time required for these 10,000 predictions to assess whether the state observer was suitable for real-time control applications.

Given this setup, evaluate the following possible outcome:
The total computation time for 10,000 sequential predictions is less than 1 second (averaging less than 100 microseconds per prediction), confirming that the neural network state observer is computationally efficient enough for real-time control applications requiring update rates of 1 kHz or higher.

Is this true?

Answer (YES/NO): YES